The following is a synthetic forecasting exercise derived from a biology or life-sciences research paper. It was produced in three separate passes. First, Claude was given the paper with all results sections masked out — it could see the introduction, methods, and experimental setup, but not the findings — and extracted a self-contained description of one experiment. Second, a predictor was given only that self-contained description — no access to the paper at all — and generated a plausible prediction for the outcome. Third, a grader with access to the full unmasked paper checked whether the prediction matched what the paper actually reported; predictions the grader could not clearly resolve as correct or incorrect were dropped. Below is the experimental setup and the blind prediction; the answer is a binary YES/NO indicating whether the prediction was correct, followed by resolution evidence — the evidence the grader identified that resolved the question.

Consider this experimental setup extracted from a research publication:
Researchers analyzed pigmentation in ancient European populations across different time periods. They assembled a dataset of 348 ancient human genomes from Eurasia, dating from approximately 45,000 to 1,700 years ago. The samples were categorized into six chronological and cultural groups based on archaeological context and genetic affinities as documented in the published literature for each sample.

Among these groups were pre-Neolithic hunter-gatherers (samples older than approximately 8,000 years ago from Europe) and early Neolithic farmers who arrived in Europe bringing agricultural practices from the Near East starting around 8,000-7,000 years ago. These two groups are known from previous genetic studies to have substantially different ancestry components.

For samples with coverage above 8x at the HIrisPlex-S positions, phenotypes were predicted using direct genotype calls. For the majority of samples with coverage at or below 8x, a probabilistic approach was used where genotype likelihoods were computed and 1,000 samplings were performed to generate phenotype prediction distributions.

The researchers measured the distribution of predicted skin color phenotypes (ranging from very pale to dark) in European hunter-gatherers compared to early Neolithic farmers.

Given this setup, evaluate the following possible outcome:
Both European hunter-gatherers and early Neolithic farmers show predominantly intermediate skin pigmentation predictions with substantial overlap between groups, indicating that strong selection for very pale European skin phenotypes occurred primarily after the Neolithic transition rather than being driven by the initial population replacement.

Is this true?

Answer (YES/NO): NO